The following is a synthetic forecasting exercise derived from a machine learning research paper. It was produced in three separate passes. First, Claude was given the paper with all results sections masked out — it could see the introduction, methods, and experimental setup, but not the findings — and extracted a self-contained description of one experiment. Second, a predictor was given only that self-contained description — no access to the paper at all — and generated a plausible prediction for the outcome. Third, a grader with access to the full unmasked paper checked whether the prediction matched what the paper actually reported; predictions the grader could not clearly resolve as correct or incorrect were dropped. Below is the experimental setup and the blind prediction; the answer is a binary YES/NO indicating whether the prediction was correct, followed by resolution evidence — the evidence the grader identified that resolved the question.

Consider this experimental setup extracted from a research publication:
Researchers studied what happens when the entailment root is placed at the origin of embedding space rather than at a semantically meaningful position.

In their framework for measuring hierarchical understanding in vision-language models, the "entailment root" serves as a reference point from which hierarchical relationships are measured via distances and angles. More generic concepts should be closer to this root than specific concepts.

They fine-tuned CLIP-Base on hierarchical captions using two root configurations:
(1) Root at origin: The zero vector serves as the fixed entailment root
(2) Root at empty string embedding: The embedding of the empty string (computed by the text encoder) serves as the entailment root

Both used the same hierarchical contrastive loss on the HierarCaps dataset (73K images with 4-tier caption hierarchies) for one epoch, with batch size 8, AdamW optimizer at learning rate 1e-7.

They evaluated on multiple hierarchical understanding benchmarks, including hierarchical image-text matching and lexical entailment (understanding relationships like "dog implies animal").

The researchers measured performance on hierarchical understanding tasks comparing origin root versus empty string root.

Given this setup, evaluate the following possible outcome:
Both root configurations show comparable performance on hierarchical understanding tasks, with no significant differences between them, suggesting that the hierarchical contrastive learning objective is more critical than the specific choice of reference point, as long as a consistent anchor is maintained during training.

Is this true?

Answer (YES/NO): NO